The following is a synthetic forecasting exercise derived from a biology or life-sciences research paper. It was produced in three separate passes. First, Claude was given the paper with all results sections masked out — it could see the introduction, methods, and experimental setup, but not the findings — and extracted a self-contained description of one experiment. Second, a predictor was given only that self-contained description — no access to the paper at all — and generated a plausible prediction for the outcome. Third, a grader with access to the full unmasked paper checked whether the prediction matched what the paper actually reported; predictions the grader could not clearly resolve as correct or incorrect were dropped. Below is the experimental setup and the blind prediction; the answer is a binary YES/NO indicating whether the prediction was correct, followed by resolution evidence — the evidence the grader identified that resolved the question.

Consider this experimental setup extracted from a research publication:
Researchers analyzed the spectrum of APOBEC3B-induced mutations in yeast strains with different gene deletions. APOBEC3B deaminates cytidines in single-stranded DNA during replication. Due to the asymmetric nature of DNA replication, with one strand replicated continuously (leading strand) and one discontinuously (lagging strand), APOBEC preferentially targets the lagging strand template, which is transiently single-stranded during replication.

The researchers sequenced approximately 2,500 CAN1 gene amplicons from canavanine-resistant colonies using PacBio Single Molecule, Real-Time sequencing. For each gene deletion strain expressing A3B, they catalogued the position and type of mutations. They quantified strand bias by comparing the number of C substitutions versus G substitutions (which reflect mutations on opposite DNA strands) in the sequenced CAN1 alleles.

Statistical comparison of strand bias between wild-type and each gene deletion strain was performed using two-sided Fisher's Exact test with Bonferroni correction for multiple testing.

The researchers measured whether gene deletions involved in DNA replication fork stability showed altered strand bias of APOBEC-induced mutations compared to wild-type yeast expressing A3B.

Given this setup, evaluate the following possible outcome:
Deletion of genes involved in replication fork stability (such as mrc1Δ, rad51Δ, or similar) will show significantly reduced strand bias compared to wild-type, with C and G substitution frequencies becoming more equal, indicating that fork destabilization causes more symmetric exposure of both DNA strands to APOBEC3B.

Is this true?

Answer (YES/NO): NO